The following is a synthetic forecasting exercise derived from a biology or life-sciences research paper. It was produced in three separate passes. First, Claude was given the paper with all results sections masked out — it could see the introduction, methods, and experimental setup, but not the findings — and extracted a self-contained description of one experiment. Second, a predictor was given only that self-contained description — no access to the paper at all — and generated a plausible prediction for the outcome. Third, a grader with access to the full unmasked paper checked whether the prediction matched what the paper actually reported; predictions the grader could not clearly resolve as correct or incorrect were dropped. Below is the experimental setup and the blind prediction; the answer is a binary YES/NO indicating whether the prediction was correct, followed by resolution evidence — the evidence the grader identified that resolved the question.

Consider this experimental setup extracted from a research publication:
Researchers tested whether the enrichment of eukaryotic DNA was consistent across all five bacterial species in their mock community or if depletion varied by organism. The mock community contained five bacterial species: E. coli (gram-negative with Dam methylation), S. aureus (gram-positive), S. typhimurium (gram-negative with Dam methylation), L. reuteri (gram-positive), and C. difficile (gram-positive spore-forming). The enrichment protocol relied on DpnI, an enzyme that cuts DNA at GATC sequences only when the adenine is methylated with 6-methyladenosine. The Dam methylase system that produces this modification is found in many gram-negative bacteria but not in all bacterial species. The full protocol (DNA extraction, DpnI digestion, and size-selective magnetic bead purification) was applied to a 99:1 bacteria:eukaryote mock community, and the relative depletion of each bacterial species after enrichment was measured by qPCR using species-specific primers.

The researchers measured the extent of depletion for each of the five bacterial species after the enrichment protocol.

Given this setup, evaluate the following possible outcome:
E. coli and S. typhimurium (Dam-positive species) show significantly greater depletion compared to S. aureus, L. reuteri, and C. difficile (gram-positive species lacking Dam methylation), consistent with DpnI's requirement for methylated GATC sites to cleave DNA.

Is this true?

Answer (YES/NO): NO